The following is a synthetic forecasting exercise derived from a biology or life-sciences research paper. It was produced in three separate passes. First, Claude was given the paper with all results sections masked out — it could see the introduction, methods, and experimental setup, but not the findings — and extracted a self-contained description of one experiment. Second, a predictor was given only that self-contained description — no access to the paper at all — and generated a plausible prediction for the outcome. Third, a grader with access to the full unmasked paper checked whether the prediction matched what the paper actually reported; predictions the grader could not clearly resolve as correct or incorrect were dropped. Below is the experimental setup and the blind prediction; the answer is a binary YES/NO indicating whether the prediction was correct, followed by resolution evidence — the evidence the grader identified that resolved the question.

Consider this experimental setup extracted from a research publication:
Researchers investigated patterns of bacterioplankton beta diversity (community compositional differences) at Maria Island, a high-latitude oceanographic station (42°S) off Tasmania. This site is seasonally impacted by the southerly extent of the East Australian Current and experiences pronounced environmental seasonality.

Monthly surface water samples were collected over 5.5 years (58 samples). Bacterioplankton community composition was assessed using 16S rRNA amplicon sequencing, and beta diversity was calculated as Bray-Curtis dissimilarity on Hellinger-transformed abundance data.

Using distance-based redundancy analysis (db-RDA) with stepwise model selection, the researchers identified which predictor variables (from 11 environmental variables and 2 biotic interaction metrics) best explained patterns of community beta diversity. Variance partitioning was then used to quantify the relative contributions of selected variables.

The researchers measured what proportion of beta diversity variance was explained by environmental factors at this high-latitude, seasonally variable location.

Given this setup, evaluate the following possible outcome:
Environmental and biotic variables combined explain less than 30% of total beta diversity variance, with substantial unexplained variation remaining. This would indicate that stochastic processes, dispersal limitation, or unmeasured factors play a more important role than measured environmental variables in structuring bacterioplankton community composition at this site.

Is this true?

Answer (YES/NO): NO